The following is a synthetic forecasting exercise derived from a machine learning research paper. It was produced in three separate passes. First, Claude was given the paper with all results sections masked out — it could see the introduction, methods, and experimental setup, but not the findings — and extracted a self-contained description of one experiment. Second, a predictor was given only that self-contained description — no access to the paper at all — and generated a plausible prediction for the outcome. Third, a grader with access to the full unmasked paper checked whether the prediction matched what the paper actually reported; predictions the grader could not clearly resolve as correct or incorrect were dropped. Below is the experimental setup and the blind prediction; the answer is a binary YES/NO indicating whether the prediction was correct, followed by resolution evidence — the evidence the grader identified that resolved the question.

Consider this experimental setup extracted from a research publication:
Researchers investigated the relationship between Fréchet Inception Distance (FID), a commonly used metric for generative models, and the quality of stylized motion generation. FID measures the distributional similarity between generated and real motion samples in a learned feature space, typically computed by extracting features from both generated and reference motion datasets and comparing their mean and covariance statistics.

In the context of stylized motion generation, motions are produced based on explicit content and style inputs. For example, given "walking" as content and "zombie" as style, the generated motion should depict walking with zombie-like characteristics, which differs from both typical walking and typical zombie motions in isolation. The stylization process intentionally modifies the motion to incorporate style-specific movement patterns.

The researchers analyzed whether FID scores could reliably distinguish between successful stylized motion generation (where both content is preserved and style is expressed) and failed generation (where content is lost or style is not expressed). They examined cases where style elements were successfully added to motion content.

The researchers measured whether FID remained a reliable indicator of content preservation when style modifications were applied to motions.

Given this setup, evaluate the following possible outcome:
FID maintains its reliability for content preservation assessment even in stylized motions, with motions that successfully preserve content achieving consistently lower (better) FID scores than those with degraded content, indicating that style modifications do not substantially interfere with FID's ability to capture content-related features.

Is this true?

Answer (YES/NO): NO